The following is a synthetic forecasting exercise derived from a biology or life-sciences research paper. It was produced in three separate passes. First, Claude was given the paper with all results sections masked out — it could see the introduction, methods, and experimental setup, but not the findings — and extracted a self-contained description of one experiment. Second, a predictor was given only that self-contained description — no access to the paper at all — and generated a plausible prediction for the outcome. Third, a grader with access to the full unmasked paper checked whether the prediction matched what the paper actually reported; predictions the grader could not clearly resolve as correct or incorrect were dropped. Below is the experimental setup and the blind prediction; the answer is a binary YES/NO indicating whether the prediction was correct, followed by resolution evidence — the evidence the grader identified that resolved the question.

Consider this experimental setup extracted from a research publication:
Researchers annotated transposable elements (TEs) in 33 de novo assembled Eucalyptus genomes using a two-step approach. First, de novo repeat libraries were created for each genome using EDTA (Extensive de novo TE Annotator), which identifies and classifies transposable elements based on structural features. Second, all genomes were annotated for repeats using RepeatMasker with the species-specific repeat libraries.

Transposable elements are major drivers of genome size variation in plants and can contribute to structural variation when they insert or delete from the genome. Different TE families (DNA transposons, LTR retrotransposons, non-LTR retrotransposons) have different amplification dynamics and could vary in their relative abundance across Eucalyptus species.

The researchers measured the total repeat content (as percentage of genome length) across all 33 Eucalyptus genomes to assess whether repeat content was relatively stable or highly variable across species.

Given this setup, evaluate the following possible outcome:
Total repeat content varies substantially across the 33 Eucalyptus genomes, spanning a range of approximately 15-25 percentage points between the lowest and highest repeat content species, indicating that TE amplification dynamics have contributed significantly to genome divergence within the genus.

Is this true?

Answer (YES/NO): NO